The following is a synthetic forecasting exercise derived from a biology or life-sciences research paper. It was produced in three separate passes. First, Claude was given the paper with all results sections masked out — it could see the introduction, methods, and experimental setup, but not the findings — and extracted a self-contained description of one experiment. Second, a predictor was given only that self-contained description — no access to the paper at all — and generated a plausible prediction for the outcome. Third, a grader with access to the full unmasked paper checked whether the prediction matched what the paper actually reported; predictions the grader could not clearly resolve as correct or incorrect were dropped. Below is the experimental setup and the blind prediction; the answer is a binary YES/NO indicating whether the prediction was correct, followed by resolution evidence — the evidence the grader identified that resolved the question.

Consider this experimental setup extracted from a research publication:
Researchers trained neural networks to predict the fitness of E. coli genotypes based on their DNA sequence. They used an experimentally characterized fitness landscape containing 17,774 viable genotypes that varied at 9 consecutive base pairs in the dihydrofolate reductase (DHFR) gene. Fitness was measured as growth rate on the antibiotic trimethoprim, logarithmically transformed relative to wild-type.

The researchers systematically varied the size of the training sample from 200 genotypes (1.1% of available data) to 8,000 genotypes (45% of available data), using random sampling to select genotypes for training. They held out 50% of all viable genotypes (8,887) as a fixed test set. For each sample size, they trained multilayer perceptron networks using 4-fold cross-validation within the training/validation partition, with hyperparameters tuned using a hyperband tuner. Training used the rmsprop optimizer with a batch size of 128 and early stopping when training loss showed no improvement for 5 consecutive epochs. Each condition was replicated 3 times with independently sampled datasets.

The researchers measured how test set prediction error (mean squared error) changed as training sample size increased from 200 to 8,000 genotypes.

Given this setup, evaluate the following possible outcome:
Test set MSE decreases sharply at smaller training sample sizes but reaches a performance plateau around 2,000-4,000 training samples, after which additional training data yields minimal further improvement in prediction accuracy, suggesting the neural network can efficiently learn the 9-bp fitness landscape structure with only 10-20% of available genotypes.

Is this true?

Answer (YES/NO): NO